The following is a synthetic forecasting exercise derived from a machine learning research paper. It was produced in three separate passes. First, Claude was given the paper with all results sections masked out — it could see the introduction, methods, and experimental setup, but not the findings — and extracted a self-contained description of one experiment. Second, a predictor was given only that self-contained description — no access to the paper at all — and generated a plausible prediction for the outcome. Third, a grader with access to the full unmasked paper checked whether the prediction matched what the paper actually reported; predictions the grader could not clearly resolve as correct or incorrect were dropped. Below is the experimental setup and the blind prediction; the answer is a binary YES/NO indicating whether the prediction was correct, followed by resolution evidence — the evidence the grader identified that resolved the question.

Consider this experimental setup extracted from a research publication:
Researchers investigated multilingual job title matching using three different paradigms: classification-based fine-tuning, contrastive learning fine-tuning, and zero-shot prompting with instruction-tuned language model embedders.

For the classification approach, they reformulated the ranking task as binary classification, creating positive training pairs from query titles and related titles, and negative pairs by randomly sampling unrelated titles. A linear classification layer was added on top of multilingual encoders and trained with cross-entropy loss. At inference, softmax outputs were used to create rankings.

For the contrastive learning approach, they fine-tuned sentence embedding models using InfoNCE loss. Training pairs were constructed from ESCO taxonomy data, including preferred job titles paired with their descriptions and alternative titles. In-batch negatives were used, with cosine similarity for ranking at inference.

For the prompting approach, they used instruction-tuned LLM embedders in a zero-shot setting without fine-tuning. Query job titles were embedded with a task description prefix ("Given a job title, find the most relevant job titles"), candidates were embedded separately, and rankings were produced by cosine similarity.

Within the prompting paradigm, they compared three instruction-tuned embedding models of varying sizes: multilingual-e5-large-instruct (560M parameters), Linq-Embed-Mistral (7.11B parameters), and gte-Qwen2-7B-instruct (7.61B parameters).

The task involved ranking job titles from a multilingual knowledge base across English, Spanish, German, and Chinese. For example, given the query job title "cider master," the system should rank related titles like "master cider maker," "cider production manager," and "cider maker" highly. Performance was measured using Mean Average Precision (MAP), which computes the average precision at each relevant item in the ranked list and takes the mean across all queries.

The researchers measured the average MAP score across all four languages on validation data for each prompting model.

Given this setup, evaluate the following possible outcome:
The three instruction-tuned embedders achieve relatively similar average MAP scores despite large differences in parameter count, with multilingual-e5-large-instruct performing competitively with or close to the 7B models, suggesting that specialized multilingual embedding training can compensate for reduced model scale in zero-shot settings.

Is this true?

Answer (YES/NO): NO